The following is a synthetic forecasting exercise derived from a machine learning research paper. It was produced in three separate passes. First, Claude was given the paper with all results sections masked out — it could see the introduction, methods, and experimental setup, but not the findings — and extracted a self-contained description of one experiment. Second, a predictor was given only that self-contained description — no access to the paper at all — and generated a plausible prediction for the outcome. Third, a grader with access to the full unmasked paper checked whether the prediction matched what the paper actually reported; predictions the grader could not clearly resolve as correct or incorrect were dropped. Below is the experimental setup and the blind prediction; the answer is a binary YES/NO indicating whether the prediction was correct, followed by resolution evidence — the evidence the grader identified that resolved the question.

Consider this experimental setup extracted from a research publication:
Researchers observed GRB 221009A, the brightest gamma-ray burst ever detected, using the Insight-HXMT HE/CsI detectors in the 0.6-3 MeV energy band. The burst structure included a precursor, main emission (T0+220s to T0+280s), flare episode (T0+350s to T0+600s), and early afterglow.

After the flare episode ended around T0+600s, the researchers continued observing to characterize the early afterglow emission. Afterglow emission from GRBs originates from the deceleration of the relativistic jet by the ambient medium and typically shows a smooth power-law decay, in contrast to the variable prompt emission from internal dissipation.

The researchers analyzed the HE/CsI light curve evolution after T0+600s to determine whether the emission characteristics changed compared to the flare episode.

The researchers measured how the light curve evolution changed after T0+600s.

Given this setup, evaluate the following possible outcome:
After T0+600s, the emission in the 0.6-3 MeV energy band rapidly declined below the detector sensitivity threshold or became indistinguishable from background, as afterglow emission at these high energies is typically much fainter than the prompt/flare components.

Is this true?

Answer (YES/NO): NO